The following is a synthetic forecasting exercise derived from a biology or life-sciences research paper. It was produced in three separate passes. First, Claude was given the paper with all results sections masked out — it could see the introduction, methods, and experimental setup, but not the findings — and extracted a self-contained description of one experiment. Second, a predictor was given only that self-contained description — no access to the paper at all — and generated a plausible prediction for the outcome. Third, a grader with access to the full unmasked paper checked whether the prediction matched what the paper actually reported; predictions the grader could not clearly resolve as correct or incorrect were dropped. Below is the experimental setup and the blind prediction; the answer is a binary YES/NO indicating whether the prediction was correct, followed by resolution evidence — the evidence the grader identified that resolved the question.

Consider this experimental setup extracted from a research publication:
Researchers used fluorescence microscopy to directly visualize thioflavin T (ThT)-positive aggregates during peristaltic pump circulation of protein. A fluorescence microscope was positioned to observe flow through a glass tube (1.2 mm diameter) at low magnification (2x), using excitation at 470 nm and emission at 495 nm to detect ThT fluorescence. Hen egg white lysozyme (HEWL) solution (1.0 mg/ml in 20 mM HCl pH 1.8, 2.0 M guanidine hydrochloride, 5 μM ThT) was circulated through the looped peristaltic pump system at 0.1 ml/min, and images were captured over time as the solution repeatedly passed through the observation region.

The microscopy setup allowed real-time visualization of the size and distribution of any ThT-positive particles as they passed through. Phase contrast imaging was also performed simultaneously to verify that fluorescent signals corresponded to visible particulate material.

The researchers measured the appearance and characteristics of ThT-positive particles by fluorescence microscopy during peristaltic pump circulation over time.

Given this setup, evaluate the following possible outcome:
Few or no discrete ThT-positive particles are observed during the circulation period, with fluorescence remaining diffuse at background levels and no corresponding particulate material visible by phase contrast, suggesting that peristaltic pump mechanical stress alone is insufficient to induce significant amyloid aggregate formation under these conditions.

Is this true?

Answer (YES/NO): NO